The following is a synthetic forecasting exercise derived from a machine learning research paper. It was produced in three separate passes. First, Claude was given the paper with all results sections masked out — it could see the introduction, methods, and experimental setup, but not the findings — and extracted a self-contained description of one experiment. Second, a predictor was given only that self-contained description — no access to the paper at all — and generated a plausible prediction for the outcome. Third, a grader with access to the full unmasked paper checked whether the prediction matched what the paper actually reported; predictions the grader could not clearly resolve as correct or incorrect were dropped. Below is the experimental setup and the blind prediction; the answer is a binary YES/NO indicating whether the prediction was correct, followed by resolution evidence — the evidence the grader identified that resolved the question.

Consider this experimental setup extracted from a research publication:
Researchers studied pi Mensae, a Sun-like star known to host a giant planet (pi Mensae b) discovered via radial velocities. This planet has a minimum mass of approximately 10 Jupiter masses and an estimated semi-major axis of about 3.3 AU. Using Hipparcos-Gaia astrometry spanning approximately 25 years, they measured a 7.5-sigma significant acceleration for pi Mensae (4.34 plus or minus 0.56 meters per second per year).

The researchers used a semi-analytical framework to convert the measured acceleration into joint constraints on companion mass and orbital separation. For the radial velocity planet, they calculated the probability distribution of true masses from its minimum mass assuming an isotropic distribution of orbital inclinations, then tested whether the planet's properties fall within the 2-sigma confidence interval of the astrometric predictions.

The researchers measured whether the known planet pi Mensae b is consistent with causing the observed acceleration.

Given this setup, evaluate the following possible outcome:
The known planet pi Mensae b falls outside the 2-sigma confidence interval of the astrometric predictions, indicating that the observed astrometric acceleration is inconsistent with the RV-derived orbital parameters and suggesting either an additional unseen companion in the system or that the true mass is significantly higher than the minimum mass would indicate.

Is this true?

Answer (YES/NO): NO